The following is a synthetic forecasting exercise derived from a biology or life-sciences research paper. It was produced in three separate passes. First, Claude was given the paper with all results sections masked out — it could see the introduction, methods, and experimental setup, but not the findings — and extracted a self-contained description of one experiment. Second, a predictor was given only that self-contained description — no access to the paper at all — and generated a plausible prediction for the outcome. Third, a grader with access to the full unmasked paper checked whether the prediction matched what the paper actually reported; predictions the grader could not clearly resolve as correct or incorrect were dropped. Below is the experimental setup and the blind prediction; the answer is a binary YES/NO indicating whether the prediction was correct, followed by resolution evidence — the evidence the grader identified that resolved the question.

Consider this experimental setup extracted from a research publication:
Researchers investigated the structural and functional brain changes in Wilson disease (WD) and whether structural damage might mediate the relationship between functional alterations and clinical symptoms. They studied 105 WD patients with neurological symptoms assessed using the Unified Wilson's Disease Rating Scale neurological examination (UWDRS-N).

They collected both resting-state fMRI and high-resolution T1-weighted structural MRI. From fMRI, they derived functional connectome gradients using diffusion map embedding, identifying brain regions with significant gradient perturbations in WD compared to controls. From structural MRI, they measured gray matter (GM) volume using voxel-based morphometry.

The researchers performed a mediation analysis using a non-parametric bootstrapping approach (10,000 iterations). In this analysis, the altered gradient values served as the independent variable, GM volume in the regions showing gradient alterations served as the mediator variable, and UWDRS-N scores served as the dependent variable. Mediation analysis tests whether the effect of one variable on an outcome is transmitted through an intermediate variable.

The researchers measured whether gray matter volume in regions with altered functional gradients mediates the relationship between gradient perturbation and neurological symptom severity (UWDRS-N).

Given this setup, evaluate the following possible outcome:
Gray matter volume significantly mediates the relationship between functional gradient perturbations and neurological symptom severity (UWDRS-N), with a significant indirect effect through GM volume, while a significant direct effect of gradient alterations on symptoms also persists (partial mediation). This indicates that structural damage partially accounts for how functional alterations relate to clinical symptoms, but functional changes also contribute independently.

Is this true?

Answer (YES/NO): YES